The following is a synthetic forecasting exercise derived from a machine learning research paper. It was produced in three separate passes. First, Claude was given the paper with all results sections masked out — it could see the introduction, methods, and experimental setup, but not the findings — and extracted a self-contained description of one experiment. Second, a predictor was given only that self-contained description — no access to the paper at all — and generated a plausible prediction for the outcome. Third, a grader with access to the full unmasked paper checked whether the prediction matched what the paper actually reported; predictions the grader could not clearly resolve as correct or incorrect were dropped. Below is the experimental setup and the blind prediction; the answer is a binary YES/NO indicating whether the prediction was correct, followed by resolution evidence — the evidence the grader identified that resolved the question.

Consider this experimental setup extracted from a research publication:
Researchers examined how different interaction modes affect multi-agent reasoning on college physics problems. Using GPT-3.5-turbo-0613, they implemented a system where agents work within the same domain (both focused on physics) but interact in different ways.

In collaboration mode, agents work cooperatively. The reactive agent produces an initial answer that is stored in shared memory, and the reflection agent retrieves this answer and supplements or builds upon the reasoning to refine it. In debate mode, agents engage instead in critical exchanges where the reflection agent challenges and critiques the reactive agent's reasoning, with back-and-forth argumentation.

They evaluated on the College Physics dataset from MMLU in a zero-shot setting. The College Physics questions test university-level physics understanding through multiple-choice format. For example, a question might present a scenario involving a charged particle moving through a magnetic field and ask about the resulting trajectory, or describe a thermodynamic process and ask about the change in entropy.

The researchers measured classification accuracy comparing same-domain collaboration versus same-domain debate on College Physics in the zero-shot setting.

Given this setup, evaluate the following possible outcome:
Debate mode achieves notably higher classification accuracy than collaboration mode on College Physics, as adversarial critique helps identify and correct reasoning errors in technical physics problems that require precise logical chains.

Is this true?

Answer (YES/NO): NO